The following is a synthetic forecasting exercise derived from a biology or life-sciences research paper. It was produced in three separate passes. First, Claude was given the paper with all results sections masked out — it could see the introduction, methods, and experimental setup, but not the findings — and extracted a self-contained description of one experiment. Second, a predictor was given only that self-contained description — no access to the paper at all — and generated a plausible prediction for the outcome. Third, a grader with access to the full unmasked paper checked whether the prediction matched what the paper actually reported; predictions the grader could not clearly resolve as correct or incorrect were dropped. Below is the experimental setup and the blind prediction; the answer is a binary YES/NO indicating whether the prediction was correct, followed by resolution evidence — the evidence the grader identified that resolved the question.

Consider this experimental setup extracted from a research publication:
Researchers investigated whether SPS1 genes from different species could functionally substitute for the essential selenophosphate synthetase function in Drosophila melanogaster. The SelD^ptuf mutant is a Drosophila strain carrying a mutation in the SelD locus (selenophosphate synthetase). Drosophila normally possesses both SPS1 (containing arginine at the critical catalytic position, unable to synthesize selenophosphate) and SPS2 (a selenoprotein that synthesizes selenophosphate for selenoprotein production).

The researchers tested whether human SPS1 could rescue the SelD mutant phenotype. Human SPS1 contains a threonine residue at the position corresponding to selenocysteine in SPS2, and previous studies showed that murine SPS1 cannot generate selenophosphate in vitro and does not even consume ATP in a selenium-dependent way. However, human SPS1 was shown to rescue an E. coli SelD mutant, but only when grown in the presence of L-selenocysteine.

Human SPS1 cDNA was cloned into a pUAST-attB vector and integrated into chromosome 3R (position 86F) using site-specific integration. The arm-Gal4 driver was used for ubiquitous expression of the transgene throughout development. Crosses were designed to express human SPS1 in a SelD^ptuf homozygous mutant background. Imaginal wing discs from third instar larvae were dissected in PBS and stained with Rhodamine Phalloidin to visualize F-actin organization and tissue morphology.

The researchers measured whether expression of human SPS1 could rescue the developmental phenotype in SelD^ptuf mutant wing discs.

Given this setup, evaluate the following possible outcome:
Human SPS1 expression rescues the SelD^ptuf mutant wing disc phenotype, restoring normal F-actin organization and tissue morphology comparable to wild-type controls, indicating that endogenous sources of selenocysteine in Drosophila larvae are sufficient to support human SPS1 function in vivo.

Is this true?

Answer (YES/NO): NO